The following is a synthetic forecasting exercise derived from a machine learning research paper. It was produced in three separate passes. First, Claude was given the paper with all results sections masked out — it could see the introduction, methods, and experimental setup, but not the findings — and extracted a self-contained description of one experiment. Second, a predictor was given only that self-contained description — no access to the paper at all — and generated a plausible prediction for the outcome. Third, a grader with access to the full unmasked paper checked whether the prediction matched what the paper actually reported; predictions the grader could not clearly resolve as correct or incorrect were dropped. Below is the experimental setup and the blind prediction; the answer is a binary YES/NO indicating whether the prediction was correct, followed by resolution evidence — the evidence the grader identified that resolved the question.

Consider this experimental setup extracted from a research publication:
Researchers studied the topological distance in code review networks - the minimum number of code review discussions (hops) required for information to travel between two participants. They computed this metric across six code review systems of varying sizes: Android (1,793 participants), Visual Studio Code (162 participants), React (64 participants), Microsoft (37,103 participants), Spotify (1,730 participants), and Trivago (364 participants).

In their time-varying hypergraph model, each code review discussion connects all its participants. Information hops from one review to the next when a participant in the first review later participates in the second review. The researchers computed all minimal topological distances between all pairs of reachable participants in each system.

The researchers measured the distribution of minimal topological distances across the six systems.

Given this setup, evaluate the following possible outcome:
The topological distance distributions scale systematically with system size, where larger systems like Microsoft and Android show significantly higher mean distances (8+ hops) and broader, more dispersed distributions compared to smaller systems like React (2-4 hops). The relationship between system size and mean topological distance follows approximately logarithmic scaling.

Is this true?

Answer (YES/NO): NO